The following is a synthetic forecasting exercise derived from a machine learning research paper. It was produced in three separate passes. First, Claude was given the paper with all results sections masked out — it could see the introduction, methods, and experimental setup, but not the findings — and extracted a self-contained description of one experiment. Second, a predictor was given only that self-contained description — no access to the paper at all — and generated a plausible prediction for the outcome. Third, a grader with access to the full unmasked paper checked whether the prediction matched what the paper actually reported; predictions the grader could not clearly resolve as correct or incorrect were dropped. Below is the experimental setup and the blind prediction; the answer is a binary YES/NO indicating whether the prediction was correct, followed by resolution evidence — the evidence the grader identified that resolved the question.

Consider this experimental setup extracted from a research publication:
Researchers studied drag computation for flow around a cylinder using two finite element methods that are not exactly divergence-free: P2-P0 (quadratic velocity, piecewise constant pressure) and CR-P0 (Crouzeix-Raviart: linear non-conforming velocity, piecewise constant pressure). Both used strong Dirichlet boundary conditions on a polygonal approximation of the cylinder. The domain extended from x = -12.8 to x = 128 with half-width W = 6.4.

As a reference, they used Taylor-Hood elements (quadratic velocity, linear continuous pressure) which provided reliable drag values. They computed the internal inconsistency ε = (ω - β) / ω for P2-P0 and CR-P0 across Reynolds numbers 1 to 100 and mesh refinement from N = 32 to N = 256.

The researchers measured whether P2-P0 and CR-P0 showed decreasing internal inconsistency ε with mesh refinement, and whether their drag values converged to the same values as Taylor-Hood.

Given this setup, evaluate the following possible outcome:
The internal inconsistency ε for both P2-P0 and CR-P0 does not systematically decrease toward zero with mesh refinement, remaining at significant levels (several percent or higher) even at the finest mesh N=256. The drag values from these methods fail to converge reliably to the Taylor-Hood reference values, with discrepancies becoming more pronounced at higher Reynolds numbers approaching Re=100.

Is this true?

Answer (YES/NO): NO